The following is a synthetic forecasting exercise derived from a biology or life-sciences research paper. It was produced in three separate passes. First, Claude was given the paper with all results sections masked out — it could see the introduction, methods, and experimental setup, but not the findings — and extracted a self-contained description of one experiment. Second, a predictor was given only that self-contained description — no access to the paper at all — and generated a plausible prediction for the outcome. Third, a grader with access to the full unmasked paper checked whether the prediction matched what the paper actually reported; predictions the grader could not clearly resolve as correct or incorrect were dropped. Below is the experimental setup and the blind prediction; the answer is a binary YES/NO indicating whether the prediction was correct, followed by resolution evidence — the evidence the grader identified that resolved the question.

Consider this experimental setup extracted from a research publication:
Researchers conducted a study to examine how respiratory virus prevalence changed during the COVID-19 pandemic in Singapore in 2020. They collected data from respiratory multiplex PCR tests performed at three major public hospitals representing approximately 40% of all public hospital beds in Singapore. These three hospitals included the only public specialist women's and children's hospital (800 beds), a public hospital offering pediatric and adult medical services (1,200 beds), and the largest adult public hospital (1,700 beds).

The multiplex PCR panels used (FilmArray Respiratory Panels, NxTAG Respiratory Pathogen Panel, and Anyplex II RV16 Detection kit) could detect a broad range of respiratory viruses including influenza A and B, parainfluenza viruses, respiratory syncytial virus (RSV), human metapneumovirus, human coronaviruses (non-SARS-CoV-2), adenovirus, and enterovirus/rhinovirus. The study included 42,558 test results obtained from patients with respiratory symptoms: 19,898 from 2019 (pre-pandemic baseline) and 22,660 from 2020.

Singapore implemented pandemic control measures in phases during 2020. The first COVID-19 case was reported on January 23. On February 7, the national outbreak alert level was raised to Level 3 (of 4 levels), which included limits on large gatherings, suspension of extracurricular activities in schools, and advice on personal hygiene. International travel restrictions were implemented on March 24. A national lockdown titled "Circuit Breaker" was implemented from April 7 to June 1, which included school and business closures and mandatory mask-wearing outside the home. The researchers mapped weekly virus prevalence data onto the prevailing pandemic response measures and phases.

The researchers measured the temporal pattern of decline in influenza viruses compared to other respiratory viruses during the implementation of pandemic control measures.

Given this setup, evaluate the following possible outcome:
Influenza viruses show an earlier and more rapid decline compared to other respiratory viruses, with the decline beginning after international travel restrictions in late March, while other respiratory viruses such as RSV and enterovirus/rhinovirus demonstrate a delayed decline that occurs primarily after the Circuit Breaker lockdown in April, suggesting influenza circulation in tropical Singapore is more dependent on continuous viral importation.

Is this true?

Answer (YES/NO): NO